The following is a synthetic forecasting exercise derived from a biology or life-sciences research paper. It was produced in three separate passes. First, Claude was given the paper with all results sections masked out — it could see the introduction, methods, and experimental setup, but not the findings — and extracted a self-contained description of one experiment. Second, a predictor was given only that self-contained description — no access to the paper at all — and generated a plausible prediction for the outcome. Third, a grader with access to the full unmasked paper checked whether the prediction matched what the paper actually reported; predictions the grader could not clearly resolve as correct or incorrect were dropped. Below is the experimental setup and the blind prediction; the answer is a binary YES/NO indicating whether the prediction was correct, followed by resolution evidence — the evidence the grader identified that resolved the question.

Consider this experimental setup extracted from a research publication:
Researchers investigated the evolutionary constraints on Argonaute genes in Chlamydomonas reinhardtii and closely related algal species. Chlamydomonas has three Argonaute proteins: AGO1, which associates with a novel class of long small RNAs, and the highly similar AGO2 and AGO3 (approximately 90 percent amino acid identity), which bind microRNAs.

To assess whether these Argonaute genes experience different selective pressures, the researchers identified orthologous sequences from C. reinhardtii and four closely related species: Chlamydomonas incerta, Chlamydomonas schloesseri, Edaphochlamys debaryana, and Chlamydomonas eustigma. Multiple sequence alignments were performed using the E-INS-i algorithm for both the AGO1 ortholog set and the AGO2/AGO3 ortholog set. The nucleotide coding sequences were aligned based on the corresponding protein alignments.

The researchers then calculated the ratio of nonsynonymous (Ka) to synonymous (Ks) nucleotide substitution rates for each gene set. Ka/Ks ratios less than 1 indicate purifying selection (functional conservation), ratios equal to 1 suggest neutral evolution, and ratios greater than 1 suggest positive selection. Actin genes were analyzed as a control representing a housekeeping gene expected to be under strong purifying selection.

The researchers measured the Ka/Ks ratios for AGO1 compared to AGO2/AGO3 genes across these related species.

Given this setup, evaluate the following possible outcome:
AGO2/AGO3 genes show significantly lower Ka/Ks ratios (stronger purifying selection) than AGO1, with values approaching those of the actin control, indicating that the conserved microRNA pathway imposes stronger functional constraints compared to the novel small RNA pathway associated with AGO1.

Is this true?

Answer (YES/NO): NO